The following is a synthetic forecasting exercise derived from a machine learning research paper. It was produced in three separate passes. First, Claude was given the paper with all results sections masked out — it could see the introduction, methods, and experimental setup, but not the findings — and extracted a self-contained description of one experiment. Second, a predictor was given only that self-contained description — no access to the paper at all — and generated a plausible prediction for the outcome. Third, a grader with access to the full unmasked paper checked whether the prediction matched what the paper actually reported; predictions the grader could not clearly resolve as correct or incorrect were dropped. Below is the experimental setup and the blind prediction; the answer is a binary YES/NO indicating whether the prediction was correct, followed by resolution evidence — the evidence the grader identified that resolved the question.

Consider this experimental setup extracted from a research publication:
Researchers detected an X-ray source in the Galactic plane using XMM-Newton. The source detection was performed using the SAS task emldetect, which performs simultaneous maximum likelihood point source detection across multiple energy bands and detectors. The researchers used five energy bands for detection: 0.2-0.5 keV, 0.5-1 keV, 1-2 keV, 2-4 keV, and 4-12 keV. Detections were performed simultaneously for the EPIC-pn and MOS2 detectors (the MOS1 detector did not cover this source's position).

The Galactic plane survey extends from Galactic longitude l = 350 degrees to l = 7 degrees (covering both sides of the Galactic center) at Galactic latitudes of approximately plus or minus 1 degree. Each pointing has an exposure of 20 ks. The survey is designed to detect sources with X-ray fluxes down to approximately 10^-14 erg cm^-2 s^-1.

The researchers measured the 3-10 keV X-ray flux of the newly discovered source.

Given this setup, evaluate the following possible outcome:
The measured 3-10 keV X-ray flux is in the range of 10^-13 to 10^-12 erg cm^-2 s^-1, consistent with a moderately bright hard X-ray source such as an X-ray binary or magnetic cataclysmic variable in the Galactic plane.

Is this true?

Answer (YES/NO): YES